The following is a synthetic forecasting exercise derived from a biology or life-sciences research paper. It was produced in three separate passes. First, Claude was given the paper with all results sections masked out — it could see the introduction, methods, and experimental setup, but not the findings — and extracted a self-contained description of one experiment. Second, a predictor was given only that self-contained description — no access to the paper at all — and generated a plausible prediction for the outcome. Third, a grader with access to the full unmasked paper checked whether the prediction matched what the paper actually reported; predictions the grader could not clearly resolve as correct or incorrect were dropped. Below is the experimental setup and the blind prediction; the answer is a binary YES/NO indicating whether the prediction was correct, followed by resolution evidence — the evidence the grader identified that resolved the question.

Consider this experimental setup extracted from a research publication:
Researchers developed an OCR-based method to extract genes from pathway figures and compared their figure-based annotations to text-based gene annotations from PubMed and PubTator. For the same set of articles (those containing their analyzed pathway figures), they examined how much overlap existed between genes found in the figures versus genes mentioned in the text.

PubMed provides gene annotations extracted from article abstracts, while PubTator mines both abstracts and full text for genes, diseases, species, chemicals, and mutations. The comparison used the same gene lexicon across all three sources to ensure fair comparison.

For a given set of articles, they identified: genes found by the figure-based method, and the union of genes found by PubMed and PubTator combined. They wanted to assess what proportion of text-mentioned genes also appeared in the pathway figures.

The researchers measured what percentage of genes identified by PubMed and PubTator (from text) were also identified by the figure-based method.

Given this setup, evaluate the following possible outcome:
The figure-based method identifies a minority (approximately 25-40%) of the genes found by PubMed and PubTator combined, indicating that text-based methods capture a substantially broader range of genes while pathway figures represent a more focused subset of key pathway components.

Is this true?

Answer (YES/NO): NO